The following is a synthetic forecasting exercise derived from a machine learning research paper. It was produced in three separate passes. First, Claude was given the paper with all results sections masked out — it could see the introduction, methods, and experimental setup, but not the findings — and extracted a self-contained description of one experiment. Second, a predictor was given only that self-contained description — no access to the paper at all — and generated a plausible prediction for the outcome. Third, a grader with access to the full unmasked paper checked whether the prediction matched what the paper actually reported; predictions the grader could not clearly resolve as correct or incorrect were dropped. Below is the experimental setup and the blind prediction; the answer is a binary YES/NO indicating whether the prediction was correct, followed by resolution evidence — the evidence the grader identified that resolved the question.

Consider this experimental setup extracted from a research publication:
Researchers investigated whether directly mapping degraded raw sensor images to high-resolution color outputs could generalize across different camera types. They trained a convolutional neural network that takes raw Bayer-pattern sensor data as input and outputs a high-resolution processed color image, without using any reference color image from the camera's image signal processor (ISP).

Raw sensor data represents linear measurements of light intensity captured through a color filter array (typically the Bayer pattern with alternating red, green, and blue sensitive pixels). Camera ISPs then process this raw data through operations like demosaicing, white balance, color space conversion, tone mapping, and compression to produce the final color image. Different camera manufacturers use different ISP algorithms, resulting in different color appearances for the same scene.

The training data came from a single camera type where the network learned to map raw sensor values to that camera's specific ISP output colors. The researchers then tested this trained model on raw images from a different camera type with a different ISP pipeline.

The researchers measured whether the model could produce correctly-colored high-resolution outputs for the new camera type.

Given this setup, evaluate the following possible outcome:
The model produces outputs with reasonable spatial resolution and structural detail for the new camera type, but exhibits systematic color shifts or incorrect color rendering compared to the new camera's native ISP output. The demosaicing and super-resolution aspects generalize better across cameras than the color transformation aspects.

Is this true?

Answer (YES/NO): NO